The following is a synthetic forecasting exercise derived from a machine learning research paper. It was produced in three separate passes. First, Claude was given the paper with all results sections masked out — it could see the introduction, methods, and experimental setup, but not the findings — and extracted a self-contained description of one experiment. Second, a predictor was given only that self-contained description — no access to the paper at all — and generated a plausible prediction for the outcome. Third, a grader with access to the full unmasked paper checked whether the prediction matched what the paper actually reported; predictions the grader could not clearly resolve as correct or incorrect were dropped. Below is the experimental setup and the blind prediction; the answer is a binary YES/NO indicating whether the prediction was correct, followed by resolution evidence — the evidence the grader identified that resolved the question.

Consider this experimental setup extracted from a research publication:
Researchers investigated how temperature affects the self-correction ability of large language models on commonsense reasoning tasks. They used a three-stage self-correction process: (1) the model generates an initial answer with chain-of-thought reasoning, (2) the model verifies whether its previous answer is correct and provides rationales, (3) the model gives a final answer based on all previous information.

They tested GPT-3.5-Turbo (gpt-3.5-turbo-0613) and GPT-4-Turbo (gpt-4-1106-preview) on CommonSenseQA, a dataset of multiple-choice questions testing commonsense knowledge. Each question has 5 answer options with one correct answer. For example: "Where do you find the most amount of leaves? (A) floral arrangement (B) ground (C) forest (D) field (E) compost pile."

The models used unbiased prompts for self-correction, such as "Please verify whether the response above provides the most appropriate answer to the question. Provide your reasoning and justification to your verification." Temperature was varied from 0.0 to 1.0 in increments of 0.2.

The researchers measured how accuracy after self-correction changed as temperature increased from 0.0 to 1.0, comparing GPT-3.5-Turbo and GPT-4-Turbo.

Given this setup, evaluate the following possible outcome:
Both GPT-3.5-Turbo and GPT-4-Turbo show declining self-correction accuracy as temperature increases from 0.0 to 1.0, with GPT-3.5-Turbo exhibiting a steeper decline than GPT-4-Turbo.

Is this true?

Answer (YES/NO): NO